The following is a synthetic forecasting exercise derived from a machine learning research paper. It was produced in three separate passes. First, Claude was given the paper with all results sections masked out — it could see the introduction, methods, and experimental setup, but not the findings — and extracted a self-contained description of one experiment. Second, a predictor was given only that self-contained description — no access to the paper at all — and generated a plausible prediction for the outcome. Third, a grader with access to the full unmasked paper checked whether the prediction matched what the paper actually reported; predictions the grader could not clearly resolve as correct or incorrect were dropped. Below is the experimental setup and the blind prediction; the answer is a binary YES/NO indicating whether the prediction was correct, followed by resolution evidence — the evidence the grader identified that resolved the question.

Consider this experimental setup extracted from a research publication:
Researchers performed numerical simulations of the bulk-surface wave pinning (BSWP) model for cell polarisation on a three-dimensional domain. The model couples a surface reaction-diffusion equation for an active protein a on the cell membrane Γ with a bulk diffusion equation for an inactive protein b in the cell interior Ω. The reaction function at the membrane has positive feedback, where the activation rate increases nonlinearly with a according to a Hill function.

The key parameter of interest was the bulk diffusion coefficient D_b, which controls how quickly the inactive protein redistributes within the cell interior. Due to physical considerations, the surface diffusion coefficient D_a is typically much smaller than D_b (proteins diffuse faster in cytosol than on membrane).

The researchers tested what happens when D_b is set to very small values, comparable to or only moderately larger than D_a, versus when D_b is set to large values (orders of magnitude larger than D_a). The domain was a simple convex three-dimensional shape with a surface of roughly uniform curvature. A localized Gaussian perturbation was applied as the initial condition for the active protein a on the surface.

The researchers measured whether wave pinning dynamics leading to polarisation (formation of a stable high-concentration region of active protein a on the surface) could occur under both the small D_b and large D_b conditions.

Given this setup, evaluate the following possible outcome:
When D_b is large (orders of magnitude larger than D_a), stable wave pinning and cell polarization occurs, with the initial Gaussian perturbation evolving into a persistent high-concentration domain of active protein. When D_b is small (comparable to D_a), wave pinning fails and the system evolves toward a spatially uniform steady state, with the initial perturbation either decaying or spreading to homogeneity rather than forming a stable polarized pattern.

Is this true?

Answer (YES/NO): NO